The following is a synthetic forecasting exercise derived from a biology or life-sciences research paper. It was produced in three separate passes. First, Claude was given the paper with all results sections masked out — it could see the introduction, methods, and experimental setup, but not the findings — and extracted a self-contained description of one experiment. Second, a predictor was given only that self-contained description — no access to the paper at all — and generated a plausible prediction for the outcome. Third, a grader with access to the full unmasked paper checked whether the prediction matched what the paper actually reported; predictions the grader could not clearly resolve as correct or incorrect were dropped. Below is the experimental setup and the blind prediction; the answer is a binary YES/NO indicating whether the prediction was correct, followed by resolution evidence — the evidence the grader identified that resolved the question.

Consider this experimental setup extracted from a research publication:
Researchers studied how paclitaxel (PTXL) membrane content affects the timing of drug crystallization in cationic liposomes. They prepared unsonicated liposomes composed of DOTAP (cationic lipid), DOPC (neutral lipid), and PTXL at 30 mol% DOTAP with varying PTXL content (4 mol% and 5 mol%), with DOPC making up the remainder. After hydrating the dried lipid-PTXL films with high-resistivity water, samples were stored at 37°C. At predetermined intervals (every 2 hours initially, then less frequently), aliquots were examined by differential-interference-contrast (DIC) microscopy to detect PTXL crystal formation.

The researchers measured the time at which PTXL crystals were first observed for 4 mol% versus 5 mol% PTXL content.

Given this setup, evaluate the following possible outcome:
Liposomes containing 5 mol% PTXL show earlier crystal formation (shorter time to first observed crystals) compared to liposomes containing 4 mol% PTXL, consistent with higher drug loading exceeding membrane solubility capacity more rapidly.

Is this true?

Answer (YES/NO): YES